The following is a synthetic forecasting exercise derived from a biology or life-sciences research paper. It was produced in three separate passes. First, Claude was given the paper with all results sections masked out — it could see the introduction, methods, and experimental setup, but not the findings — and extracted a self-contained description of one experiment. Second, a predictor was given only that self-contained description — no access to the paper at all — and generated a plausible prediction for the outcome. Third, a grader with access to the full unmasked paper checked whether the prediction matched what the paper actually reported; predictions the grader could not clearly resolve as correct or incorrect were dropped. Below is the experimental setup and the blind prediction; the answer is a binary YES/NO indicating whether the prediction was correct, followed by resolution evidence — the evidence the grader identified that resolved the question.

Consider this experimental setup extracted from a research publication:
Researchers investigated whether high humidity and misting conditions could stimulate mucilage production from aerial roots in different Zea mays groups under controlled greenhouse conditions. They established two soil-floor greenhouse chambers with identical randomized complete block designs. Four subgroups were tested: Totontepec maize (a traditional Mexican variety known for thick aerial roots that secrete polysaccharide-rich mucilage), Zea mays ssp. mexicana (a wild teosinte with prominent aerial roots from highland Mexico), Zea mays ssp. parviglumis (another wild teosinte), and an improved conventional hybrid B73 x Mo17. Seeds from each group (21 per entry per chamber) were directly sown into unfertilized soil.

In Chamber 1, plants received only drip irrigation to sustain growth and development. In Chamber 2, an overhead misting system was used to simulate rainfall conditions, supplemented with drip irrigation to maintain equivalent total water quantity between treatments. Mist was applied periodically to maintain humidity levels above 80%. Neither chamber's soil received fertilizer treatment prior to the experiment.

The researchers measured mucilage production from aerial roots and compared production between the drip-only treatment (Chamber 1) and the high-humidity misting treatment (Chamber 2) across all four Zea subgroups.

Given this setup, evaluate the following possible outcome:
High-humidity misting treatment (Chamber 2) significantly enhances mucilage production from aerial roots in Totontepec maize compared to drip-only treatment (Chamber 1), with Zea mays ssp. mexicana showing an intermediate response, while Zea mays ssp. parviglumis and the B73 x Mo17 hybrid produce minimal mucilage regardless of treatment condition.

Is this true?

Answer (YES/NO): NO